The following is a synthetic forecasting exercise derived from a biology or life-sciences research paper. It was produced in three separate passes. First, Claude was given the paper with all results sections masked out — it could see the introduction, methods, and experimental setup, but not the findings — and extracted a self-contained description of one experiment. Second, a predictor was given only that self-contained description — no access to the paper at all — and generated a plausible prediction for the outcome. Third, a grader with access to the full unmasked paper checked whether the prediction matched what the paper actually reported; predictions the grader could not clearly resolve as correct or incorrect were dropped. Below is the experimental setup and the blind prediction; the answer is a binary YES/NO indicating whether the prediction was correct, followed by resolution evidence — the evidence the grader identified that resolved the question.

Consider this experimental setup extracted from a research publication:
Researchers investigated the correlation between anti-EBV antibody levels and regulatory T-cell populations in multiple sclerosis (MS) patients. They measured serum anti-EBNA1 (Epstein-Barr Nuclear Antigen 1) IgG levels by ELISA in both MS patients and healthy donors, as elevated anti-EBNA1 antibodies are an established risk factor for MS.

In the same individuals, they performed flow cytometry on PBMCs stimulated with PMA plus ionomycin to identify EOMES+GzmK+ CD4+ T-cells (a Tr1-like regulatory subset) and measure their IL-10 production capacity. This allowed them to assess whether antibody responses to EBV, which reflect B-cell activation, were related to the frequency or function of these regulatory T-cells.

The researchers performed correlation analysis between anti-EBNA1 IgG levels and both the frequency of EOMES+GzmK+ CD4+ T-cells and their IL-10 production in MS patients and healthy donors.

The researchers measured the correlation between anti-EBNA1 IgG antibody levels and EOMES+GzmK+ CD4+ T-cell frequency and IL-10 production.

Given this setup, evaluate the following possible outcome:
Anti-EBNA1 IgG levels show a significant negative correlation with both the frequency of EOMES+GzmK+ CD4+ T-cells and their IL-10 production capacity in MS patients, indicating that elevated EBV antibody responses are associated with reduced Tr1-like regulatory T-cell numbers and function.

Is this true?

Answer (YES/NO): NO